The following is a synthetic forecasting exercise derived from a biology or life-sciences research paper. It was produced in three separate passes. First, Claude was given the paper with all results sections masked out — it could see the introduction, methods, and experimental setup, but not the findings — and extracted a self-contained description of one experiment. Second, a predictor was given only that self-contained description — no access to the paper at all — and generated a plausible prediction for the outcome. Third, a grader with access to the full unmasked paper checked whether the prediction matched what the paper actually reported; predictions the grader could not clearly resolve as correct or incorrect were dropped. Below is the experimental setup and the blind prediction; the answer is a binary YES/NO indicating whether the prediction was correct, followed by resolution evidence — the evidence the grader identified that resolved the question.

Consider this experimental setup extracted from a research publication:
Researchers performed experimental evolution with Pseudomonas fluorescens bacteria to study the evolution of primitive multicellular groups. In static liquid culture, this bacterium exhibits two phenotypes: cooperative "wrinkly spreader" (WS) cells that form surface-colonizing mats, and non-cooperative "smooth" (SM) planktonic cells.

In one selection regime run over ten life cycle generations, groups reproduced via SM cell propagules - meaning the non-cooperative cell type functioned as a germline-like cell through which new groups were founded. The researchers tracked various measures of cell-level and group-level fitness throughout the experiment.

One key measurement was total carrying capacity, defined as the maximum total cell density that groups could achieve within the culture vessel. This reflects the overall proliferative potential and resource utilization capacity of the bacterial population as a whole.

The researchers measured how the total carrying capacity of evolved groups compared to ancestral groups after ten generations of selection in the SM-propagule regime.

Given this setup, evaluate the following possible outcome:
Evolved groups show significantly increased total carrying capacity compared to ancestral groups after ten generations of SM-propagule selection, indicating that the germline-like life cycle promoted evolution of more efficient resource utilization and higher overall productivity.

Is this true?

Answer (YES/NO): NO